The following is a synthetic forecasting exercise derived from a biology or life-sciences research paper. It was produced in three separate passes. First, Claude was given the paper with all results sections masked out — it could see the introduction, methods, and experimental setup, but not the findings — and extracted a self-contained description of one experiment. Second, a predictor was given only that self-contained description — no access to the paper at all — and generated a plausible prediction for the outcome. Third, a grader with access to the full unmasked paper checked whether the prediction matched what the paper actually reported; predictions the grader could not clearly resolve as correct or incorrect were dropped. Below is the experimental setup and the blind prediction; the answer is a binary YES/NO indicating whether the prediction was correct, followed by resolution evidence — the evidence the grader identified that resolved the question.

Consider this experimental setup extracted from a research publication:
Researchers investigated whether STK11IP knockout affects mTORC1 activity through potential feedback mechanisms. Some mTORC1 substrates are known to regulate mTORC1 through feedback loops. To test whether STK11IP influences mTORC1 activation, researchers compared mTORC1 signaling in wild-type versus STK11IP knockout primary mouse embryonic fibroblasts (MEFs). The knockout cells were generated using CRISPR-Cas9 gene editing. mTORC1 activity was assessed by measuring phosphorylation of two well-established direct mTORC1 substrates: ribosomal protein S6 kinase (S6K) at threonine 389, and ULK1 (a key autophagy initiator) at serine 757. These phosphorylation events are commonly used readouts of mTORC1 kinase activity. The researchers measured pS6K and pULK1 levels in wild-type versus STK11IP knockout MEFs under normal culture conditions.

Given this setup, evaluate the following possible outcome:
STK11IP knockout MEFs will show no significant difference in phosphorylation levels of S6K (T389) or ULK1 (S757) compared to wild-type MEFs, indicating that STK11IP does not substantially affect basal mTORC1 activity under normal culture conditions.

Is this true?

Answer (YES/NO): YES